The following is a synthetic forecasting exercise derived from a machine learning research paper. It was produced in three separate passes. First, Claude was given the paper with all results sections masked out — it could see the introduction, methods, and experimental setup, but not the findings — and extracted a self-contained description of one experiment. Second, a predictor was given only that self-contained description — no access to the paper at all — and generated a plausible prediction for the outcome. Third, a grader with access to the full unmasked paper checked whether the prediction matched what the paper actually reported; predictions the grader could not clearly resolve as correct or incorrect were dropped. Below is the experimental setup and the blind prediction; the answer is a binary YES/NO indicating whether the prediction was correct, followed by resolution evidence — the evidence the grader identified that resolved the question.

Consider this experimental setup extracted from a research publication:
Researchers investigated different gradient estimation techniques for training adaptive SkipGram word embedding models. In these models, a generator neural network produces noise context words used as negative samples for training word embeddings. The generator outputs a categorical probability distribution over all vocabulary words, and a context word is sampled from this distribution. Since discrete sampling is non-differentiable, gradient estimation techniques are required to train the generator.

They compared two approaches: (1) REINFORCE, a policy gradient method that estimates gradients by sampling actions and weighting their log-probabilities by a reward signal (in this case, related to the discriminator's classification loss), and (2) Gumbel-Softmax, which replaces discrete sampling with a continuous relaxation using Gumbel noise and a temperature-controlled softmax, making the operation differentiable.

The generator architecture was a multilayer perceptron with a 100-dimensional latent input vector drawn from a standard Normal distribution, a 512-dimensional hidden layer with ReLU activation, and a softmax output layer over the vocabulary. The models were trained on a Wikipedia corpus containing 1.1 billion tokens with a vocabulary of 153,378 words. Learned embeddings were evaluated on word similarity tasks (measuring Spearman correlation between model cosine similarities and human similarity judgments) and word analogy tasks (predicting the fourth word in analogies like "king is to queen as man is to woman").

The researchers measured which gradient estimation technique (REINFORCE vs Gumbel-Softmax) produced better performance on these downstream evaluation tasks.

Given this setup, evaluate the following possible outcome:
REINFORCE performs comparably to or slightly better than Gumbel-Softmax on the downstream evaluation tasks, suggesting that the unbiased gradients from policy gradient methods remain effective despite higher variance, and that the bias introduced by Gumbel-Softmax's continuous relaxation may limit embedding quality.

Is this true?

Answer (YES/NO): YES